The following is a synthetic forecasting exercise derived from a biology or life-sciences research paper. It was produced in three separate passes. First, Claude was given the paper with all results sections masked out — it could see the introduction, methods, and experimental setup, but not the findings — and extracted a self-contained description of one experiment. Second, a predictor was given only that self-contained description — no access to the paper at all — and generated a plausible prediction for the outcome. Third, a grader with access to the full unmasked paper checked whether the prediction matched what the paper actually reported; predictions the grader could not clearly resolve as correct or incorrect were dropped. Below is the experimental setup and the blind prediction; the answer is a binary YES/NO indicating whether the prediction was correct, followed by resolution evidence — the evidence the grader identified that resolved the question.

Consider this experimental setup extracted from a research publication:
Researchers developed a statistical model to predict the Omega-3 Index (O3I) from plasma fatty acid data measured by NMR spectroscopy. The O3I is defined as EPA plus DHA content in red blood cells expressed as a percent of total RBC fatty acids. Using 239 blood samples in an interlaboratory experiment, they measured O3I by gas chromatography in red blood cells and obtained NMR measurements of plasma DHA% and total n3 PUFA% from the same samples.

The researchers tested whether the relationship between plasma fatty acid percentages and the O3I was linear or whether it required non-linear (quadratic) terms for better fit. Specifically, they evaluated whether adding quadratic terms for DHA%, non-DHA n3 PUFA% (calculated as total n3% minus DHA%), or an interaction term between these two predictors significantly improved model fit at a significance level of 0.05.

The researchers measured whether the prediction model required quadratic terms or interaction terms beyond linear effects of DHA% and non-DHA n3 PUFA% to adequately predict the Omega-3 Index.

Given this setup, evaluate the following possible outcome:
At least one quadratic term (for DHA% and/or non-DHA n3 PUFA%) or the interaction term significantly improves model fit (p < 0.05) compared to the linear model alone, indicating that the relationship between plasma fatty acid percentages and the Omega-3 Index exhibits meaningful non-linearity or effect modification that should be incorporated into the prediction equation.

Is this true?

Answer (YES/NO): NO